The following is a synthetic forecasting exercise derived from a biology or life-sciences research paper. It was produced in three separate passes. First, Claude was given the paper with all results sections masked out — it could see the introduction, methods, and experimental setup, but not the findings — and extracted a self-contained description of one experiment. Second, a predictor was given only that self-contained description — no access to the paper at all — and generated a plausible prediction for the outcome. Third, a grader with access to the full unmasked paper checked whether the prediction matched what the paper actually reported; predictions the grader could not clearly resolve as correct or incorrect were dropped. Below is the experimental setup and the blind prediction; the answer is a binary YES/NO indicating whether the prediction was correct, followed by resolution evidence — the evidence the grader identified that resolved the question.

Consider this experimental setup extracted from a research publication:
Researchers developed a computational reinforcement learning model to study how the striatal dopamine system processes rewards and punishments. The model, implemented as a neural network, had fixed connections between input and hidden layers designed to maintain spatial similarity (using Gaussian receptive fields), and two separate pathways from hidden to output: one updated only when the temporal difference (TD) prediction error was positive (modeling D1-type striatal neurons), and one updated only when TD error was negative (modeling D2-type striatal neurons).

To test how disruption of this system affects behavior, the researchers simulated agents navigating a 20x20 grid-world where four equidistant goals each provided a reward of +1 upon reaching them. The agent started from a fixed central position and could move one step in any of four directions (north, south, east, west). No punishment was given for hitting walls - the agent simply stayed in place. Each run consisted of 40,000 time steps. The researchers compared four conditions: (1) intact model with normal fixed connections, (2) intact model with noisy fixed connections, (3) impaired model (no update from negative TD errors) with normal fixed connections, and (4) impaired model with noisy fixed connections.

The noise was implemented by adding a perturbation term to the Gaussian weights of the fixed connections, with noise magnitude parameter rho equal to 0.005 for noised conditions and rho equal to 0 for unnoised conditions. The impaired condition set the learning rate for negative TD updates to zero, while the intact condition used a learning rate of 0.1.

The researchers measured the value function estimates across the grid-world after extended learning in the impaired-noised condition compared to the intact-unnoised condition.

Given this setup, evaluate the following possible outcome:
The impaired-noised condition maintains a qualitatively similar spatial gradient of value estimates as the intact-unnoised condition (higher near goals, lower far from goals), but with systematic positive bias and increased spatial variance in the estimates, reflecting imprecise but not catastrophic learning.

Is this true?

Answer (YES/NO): NO